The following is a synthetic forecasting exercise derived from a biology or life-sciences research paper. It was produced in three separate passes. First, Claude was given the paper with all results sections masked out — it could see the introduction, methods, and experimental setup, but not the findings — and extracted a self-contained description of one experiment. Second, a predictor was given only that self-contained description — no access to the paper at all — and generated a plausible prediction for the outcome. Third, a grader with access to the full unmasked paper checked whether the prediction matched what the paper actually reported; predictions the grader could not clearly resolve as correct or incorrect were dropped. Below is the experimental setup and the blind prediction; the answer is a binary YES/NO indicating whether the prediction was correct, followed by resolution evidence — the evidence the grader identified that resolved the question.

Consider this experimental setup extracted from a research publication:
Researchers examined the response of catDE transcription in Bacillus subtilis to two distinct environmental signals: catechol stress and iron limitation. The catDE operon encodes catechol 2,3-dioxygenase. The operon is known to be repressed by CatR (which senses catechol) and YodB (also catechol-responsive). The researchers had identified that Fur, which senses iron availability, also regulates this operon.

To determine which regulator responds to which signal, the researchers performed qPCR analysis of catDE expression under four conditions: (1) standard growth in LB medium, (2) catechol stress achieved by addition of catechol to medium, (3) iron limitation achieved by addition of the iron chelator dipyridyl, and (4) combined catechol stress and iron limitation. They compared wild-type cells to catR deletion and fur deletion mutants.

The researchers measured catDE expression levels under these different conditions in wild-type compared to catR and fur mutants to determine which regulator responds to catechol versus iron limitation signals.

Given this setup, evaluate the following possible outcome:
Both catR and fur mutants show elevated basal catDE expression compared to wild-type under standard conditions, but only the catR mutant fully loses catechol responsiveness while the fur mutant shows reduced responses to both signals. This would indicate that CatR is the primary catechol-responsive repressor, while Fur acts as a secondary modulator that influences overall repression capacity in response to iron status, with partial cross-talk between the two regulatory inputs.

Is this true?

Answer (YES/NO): NO